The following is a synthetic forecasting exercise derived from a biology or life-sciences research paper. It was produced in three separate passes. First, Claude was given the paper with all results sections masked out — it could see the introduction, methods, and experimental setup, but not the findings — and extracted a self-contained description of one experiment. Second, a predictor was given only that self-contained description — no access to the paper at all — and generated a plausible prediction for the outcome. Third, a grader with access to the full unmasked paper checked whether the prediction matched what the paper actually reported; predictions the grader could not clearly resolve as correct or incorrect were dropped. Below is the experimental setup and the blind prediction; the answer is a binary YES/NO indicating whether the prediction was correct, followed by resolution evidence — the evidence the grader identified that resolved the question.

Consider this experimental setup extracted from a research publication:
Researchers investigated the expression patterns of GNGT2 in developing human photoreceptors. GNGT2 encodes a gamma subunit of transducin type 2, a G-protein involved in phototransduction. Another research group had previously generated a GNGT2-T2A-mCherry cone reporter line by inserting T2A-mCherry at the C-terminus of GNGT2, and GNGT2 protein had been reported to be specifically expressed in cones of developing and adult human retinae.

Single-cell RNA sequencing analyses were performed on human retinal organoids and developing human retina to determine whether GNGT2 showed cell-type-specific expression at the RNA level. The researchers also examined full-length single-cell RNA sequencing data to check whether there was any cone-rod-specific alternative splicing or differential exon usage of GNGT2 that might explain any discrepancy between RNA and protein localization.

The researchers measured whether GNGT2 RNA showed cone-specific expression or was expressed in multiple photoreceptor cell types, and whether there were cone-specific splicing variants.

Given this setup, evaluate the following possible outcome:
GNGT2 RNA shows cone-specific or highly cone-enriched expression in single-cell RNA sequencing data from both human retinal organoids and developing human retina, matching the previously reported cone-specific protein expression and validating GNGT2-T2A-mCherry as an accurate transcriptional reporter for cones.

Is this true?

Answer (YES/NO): NO